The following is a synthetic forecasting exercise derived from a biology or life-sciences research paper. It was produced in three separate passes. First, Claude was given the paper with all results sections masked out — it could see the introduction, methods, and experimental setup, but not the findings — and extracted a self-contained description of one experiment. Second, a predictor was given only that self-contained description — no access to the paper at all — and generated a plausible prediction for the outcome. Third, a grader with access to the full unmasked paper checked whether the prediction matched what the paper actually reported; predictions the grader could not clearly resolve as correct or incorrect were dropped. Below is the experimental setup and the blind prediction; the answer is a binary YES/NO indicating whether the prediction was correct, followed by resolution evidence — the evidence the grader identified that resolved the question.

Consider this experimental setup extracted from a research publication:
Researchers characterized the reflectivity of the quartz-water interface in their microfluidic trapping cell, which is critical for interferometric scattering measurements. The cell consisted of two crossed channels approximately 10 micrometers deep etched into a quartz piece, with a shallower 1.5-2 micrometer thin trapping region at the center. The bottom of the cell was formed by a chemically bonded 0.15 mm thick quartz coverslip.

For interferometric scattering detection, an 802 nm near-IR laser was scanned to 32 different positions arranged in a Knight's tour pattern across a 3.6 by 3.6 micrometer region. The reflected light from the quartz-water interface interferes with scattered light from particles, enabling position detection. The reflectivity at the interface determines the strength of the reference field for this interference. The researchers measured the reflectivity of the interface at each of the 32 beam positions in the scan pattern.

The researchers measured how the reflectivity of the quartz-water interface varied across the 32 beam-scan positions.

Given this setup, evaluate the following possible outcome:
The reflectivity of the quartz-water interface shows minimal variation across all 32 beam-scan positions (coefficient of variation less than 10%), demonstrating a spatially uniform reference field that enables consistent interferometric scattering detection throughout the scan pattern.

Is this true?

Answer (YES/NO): NO